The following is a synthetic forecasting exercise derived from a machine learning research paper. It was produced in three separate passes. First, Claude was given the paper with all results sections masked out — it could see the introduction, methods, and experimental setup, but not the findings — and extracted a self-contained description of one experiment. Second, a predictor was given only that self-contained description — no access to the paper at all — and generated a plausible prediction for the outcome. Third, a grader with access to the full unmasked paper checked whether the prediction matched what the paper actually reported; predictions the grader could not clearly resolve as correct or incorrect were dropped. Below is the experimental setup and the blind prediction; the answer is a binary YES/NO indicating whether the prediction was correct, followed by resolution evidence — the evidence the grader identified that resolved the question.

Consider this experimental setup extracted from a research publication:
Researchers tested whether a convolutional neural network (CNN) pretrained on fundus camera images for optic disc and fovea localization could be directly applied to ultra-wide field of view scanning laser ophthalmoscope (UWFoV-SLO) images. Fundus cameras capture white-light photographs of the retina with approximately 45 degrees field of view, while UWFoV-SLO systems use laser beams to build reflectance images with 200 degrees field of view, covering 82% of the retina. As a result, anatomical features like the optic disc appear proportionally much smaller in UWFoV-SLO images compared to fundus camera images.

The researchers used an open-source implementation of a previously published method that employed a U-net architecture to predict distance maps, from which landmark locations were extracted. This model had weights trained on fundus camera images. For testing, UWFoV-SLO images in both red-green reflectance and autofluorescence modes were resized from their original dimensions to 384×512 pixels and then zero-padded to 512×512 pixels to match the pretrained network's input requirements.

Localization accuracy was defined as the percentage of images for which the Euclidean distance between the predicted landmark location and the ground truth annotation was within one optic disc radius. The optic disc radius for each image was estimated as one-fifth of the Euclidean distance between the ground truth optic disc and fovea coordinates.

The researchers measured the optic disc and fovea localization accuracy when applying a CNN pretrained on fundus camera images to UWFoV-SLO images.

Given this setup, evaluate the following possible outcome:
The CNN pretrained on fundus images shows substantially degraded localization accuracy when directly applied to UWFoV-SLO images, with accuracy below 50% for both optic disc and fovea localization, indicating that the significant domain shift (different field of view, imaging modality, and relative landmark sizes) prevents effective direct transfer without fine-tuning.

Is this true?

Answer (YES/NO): YES